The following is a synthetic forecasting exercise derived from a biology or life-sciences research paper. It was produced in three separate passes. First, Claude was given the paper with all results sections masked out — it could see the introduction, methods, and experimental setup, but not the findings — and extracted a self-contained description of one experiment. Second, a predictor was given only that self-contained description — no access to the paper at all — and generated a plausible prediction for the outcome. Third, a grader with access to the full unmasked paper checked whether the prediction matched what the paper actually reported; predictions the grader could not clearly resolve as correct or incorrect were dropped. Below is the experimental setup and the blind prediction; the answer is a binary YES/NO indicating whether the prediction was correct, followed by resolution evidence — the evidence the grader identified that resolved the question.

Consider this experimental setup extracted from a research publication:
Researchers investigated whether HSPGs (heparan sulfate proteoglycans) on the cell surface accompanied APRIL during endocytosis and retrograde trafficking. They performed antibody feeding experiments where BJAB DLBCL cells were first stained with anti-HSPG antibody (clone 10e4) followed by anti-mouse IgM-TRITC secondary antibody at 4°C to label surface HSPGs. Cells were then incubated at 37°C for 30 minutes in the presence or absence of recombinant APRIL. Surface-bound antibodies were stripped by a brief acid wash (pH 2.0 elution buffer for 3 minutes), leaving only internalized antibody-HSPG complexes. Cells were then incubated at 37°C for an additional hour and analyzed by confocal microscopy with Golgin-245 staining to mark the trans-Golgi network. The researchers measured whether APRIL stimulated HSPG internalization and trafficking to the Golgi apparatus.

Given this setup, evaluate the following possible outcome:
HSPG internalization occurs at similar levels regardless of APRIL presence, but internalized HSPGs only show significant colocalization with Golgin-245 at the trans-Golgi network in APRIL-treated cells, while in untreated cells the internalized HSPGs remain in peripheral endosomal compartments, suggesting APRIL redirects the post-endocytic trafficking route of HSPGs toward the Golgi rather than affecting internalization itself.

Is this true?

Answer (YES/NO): NO